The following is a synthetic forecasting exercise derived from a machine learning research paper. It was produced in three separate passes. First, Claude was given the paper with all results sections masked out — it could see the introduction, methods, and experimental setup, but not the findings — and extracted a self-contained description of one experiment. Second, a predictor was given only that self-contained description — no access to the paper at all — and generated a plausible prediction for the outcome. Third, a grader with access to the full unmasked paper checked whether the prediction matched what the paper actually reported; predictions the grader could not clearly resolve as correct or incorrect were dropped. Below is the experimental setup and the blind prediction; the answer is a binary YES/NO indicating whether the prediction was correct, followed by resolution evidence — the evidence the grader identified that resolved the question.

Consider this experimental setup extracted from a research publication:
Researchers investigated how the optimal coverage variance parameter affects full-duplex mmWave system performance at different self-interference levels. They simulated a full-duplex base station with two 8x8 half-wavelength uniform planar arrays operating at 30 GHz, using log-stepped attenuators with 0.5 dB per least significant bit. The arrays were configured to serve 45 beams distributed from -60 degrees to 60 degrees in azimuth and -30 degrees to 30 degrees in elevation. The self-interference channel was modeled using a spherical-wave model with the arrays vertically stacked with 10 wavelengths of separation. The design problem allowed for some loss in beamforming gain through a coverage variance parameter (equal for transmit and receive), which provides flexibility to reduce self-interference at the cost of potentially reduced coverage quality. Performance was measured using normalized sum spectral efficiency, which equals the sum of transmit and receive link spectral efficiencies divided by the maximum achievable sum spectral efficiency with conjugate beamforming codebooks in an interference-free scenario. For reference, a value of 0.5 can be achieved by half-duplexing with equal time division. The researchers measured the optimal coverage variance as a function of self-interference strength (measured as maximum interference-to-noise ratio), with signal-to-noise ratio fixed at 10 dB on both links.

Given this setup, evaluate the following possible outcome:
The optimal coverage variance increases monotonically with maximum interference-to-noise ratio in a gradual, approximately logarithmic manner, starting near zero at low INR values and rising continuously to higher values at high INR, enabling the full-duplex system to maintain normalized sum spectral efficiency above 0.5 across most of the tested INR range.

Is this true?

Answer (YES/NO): NO